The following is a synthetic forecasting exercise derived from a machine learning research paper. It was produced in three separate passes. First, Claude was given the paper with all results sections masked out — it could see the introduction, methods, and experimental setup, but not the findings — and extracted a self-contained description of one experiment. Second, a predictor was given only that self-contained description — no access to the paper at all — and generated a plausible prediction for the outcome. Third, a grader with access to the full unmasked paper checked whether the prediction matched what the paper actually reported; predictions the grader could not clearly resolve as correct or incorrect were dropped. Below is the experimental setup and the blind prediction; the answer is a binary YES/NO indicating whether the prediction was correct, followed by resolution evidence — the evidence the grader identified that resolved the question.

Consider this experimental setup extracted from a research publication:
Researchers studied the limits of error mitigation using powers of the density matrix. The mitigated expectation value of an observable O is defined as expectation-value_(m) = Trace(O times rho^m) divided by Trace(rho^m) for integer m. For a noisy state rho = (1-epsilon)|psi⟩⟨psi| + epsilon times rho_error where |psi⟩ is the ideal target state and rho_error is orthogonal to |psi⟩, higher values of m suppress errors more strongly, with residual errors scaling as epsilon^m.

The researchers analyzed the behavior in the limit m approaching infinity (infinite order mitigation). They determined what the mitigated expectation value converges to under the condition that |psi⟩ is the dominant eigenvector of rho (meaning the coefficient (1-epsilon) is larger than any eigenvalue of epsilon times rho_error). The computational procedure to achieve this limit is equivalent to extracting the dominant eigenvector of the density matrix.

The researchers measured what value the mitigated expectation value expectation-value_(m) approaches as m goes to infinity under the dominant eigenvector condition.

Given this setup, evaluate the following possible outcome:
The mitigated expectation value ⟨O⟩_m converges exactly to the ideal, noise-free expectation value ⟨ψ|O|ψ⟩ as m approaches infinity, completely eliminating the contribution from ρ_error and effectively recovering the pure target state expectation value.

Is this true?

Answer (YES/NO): YES